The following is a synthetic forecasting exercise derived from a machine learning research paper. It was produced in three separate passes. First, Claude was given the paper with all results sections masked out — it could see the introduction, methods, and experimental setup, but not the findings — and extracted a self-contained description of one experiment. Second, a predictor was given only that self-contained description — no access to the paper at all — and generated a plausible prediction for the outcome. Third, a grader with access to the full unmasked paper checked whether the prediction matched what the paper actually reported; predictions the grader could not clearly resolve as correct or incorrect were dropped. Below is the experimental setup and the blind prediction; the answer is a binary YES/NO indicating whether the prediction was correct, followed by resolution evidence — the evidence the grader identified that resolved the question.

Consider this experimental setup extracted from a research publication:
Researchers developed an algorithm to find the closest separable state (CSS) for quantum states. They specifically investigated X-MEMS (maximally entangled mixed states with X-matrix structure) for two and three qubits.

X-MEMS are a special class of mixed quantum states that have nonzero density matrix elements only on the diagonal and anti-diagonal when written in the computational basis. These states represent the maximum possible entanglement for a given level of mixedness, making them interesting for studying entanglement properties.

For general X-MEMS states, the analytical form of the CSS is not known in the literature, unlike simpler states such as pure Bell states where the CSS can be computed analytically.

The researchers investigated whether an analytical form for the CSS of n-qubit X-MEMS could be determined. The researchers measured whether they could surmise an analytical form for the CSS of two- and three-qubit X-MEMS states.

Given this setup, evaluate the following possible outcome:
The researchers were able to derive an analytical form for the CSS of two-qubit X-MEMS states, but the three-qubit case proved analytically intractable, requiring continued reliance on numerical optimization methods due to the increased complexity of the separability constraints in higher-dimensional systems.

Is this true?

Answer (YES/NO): NO